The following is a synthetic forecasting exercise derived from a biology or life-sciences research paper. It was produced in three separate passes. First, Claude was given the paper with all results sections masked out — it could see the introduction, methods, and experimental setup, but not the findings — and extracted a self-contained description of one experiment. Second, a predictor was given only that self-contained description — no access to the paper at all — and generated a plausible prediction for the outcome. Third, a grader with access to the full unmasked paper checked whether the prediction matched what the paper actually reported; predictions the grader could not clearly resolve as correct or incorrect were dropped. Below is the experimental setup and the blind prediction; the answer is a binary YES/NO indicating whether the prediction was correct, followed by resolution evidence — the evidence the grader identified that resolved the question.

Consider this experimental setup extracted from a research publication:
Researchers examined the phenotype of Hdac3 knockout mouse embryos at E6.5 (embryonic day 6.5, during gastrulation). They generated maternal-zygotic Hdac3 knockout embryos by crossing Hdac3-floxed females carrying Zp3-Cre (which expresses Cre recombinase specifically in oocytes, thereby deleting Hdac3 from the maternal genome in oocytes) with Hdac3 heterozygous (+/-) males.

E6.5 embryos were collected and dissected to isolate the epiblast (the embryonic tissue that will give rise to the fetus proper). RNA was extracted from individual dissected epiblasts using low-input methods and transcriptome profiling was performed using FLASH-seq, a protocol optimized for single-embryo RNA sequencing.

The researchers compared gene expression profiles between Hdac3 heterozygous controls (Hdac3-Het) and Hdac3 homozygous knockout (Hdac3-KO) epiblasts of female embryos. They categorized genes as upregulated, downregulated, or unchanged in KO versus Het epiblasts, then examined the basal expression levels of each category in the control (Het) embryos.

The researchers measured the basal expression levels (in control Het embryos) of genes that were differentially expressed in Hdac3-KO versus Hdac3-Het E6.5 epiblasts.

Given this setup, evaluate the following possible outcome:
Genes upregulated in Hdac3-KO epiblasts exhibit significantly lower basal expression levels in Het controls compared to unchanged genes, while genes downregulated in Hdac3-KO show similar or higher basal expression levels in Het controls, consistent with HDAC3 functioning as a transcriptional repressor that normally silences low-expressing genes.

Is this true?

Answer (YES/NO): NO